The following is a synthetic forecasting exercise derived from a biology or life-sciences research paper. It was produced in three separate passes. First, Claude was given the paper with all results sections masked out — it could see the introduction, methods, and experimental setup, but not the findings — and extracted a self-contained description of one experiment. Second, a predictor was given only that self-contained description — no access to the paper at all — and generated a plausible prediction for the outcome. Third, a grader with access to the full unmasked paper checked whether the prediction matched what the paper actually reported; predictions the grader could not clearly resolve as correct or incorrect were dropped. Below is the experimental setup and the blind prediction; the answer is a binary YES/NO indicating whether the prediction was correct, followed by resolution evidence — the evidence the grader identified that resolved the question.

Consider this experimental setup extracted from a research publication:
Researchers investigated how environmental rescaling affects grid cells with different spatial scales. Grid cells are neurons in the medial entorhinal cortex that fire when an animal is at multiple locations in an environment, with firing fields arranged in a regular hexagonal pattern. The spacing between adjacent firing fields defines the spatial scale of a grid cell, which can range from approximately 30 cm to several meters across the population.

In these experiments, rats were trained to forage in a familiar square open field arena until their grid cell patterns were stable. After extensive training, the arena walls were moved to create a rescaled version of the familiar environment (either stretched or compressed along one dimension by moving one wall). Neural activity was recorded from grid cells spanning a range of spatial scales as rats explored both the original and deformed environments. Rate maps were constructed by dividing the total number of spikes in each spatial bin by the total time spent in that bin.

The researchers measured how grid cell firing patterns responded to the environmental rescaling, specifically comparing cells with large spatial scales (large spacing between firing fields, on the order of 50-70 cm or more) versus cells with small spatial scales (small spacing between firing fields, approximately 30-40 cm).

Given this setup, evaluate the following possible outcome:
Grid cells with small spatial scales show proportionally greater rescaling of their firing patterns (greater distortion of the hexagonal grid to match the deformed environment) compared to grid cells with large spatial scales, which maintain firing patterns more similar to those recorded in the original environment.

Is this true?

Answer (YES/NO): NO